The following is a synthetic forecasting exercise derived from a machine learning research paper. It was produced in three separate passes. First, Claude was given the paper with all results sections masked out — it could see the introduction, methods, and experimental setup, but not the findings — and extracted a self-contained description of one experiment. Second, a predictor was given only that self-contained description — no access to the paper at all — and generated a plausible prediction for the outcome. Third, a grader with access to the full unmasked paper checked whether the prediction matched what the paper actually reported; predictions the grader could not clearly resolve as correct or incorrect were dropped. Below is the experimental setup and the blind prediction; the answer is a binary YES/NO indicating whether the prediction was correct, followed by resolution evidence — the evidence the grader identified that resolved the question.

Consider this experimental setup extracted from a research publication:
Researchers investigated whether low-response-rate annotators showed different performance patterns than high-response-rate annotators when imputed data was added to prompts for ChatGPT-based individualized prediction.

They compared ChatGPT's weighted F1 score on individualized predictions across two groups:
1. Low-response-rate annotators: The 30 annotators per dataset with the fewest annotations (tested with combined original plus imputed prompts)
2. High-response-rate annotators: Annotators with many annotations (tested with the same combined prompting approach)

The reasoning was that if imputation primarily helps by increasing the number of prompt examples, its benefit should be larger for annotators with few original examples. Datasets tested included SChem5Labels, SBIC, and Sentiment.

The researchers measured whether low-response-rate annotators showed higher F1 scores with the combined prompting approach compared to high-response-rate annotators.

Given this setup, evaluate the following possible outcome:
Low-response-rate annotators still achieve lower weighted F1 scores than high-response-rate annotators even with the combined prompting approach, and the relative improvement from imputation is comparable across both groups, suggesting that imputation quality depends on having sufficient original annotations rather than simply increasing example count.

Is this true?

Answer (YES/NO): NO